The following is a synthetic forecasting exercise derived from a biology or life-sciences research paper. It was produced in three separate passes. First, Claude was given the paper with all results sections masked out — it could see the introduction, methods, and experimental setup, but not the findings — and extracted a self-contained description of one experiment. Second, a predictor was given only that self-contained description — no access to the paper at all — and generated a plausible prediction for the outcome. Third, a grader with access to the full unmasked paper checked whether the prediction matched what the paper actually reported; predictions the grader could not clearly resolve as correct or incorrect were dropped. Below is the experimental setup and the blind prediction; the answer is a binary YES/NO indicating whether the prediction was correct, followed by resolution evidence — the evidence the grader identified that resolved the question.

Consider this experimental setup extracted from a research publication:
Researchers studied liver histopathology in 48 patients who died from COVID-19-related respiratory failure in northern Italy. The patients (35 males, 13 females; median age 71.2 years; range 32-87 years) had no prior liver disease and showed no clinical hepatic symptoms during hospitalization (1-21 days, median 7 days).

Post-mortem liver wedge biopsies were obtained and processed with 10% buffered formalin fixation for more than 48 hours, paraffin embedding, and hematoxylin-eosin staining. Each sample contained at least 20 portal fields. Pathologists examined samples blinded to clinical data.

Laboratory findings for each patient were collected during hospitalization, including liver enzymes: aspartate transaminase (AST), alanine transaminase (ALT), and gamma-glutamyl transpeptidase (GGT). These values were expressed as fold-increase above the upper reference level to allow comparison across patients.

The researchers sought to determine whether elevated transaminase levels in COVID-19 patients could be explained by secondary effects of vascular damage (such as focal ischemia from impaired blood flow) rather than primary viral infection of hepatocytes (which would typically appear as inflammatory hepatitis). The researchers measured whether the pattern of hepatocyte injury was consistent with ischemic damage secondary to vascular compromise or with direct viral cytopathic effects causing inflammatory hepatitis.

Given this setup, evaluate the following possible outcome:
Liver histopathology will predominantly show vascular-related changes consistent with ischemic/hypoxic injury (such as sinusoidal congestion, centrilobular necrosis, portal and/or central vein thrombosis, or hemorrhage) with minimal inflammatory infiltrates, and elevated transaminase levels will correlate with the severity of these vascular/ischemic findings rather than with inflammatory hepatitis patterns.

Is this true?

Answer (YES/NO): YES